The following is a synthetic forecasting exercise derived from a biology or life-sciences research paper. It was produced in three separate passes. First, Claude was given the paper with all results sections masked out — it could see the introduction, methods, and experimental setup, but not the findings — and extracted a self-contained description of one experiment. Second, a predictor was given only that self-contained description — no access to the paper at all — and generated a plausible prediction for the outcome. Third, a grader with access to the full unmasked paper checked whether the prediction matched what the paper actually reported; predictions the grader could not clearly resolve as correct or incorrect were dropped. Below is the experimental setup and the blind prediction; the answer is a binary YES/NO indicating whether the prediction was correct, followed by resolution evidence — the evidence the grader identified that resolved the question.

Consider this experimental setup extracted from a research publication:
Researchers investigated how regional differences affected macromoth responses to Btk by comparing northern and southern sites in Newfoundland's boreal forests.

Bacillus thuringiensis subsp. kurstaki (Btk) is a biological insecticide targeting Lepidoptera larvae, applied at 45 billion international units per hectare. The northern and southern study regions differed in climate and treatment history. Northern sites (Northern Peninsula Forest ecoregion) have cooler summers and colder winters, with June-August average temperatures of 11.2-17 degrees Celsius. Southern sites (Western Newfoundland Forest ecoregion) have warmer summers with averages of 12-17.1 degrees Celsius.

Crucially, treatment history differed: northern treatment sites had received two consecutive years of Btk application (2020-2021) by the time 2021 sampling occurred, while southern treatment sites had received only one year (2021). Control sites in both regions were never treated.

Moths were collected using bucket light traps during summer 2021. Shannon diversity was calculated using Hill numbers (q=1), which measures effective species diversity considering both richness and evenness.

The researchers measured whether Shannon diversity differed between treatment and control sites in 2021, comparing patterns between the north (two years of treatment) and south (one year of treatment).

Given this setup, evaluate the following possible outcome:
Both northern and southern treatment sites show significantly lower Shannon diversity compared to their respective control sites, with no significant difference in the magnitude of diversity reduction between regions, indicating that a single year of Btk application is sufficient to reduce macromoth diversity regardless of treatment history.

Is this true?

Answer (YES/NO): NO